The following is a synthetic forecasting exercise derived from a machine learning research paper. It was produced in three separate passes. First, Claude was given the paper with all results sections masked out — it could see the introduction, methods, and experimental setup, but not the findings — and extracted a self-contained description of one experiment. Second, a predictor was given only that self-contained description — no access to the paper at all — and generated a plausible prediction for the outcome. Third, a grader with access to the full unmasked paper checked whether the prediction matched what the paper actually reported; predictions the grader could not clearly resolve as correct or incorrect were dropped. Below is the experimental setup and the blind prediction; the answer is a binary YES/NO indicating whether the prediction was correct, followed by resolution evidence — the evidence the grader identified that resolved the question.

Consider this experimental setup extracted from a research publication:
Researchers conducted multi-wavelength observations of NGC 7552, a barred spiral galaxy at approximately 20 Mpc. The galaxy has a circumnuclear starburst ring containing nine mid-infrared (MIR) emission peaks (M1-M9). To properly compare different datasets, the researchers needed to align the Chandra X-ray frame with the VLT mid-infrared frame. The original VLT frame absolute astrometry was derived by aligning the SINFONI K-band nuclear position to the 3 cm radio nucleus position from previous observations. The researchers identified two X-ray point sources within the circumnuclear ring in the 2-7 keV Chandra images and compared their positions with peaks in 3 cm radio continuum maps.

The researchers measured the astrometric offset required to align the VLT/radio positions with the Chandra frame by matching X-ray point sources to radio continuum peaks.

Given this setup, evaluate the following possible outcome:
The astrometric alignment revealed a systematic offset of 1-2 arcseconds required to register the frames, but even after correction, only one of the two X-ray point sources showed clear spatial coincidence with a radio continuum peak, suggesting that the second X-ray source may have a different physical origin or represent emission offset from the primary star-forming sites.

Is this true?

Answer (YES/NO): NO